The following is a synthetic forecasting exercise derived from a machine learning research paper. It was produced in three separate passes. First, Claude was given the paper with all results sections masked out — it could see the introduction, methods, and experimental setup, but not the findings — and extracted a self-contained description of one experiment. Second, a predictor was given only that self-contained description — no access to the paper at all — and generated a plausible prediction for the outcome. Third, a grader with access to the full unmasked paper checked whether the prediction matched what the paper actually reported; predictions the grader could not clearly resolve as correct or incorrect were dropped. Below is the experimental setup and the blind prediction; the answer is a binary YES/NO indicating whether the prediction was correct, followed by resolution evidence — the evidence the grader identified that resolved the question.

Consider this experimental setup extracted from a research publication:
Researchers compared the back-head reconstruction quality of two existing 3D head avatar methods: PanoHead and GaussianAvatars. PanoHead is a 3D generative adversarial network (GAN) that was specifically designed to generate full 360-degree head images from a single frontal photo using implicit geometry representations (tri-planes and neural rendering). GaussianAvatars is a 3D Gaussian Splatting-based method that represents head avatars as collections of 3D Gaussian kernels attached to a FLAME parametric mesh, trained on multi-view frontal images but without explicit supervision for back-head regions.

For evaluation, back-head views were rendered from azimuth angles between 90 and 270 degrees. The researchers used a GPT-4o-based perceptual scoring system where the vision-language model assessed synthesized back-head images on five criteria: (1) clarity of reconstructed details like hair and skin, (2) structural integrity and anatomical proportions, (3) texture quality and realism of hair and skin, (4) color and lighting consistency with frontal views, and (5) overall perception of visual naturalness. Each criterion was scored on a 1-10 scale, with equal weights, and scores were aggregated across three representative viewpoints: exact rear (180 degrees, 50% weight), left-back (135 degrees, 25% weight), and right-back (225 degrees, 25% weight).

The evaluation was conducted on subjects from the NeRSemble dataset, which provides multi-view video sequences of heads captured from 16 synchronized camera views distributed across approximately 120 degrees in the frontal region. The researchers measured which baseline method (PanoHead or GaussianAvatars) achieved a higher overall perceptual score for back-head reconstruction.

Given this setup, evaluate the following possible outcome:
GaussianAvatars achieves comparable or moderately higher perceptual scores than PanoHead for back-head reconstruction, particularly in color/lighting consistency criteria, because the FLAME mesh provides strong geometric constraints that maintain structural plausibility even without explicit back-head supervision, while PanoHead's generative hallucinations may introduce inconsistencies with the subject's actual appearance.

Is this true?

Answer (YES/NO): NO